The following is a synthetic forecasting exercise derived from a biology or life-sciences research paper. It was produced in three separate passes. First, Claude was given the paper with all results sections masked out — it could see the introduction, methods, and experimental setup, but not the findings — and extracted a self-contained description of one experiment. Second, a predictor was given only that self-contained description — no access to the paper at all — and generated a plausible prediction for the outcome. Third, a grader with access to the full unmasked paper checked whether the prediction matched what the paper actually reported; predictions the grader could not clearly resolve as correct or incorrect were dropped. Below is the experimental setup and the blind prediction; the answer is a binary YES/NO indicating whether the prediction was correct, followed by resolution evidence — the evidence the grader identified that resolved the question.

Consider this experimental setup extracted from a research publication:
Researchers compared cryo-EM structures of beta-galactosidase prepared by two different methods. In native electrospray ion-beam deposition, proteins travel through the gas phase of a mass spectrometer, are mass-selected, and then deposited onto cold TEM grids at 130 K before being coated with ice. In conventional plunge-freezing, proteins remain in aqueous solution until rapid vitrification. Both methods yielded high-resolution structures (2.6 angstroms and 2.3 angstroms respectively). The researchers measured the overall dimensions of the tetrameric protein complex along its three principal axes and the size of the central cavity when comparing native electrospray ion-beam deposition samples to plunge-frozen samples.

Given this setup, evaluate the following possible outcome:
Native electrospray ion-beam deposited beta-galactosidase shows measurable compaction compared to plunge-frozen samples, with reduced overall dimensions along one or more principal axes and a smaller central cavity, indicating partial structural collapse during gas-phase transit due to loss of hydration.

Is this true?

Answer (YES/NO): YES